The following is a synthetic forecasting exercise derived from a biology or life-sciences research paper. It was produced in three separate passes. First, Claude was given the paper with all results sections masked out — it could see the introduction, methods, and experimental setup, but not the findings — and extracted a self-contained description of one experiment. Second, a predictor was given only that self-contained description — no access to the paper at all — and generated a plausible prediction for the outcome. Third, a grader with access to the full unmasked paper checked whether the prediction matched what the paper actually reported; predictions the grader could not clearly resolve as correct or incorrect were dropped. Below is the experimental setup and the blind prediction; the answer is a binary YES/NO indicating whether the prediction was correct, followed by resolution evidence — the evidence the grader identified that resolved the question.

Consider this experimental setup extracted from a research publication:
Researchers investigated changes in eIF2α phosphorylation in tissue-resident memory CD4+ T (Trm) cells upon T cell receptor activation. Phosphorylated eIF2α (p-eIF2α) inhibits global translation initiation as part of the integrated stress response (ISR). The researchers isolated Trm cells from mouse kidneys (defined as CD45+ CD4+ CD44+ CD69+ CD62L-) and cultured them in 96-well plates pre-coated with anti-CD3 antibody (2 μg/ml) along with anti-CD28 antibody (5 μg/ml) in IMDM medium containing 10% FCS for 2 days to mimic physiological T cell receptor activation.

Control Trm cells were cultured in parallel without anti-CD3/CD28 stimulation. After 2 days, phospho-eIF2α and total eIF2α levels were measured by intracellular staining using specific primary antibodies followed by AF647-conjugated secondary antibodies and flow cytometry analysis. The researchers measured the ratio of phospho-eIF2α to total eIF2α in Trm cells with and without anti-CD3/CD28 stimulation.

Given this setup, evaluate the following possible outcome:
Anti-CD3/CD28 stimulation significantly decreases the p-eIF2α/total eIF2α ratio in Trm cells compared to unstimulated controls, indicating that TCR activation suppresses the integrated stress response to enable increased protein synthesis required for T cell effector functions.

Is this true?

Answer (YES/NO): YES